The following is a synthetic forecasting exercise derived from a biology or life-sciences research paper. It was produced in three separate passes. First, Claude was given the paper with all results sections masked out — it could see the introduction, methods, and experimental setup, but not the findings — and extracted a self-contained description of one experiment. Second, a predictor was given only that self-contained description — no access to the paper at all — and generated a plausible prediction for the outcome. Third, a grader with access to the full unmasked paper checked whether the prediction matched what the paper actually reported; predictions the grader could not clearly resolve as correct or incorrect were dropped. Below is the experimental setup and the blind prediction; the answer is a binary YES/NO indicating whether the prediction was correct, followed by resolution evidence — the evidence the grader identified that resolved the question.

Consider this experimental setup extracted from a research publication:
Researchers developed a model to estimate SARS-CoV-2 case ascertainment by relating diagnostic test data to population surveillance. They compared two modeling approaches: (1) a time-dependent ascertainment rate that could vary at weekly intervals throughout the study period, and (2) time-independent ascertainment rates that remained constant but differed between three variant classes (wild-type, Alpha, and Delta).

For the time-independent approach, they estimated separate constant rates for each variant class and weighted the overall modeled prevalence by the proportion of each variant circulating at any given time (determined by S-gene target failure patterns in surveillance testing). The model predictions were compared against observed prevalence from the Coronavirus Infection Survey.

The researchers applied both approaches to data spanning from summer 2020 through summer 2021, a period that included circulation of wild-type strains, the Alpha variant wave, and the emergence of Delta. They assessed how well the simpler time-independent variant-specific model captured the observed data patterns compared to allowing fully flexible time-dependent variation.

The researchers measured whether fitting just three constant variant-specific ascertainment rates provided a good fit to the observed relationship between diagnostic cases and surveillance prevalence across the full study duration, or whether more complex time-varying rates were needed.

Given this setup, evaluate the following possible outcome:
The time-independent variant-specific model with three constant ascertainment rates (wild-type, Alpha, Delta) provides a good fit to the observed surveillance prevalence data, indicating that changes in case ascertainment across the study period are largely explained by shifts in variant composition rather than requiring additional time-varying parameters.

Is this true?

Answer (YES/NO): YES